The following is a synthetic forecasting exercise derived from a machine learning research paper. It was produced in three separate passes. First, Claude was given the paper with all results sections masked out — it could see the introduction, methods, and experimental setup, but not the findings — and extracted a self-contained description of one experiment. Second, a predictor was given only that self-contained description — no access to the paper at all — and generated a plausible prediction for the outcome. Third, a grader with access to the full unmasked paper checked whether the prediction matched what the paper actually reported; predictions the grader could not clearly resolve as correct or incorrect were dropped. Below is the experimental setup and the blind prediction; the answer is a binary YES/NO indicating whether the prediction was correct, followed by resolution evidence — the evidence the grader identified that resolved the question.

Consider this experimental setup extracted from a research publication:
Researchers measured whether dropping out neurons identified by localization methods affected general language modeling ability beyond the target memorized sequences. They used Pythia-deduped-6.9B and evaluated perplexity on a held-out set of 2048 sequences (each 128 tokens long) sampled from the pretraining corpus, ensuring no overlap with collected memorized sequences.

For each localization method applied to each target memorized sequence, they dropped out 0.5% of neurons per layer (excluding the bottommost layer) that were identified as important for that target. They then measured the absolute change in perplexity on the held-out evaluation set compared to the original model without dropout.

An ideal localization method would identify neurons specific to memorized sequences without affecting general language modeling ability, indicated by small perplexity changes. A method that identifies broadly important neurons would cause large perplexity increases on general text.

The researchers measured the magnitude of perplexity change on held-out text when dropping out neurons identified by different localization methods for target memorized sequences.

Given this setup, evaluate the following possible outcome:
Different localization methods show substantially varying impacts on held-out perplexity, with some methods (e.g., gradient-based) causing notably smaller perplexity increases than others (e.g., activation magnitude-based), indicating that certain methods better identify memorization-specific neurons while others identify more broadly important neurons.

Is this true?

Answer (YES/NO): NO